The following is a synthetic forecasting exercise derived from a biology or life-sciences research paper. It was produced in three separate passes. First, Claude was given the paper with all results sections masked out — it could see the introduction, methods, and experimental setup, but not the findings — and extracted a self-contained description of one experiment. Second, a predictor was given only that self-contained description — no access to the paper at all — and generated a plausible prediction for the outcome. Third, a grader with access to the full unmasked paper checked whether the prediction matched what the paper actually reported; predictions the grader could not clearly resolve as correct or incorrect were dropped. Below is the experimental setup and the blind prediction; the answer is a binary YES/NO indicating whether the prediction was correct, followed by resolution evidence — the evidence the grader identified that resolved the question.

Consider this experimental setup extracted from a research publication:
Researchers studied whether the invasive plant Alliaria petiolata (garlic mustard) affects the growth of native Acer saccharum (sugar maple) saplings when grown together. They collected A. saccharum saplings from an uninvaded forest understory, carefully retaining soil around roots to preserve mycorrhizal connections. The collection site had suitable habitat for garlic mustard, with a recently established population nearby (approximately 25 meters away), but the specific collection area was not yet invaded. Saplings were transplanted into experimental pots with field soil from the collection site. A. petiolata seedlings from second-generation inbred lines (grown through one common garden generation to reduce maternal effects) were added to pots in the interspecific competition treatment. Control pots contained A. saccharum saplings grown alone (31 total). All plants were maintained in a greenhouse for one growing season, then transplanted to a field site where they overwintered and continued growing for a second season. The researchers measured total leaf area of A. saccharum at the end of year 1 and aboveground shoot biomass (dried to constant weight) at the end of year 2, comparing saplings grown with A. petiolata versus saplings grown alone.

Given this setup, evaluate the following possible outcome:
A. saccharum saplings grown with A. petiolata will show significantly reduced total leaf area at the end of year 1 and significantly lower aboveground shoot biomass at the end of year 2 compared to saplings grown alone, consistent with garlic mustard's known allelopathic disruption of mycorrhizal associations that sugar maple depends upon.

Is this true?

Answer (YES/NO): NO